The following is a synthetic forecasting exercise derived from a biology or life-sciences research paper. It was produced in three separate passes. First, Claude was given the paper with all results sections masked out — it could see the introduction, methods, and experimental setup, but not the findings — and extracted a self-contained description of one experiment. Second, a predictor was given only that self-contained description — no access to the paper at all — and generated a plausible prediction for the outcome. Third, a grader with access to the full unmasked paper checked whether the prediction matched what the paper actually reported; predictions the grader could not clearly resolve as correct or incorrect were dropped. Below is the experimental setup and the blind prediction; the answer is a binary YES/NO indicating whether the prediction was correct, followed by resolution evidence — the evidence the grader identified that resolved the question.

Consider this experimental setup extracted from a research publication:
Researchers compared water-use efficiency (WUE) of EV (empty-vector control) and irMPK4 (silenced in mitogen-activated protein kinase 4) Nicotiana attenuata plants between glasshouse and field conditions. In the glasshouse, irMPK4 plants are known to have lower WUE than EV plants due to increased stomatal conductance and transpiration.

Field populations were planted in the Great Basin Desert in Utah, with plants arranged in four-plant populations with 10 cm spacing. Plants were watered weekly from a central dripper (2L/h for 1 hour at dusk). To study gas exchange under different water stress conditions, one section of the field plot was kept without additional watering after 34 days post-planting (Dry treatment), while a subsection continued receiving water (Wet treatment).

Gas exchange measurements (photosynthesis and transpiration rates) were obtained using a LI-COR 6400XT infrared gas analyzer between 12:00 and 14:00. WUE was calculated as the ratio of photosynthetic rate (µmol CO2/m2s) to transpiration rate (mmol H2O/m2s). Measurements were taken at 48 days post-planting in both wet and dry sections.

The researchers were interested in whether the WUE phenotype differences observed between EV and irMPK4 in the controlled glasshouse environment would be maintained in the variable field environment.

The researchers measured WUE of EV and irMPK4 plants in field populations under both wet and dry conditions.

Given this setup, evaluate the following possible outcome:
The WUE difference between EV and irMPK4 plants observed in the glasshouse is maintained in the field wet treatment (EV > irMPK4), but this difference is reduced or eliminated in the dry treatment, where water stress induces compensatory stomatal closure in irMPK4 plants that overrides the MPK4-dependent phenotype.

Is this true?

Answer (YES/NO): NO